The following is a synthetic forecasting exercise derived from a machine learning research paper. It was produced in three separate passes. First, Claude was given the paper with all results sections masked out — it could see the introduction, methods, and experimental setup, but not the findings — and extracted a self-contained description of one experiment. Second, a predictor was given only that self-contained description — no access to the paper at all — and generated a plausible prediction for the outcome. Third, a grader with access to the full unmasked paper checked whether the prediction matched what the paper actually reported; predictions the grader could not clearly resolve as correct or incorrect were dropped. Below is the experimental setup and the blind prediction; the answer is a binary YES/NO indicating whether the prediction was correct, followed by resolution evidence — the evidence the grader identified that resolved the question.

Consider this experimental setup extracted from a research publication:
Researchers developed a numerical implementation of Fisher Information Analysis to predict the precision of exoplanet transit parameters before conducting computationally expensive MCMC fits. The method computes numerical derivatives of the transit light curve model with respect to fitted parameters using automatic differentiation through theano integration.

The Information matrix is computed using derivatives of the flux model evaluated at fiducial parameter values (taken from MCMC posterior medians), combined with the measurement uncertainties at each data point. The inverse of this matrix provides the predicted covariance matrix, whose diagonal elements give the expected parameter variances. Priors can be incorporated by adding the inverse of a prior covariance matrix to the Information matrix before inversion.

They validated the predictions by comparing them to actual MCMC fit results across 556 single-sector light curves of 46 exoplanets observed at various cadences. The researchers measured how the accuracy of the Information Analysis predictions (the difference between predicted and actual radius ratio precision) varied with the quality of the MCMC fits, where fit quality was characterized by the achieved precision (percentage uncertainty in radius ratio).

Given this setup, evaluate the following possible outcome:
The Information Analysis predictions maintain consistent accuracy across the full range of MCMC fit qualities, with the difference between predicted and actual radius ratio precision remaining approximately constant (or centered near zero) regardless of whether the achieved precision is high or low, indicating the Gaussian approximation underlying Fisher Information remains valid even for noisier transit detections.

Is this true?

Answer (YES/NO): NO